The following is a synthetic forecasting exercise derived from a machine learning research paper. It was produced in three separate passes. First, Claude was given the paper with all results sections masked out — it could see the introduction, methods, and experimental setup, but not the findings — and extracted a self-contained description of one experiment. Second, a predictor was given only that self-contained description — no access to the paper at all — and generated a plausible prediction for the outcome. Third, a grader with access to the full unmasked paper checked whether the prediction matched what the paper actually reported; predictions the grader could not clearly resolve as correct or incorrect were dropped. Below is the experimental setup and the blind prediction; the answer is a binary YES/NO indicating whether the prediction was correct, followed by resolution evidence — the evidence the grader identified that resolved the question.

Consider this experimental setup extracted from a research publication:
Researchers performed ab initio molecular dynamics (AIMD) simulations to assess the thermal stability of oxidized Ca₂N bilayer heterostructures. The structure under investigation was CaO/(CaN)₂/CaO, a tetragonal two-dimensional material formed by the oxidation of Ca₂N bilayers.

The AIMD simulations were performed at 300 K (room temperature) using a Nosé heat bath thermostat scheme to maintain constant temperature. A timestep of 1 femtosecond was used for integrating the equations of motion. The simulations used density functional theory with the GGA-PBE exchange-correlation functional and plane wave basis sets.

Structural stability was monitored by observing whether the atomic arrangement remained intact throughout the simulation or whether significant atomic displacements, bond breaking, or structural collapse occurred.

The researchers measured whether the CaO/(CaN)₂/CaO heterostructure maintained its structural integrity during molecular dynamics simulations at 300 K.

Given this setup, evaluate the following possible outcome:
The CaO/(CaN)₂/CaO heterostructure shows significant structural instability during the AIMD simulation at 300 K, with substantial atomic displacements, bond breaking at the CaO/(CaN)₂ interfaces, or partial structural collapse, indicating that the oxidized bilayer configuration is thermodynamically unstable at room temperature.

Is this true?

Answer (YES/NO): NO